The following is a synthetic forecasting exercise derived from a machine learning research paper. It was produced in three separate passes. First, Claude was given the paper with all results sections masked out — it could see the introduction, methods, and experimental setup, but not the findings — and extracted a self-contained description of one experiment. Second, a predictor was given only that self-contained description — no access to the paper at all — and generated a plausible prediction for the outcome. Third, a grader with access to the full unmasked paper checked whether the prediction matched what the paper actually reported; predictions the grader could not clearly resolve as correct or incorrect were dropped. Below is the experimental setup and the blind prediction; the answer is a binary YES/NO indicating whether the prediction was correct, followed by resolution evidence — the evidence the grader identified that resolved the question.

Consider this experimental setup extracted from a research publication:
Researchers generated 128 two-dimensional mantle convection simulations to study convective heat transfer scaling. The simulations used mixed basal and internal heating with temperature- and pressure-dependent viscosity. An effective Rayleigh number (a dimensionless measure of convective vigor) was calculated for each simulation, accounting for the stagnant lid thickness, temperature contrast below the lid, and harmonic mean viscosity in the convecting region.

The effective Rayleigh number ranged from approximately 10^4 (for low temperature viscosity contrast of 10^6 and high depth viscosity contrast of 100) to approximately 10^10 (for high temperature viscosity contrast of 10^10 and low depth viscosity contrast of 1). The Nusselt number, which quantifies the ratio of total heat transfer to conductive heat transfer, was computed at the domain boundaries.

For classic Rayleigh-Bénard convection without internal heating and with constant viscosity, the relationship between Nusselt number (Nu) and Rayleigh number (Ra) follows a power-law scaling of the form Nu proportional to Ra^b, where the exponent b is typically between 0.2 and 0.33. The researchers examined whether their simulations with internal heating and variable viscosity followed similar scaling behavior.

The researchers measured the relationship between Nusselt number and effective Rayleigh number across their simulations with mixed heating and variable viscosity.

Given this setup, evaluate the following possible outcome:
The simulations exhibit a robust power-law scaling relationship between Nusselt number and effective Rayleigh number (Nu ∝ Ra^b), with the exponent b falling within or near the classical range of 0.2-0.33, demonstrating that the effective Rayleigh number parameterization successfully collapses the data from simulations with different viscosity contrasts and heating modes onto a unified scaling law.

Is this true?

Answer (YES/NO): NO